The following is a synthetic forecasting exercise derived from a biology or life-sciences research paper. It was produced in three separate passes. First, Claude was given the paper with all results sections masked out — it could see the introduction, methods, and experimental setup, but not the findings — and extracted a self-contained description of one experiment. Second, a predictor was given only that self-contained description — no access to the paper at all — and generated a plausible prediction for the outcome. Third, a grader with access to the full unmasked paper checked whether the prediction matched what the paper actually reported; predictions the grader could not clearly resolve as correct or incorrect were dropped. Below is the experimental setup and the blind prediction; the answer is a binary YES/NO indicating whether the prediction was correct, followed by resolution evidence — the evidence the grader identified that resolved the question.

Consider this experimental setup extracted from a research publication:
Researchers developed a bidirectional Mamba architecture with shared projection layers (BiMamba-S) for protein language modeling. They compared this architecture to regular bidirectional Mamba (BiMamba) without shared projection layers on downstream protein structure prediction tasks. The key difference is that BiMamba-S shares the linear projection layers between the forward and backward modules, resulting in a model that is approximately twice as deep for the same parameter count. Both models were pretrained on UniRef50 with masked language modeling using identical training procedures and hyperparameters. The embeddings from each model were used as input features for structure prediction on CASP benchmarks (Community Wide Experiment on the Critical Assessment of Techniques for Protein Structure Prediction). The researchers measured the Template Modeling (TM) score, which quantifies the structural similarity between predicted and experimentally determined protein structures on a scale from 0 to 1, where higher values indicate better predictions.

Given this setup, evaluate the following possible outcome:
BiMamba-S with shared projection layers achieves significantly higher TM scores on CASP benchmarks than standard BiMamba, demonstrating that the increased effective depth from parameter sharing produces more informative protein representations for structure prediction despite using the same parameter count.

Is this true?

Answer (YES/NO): YES